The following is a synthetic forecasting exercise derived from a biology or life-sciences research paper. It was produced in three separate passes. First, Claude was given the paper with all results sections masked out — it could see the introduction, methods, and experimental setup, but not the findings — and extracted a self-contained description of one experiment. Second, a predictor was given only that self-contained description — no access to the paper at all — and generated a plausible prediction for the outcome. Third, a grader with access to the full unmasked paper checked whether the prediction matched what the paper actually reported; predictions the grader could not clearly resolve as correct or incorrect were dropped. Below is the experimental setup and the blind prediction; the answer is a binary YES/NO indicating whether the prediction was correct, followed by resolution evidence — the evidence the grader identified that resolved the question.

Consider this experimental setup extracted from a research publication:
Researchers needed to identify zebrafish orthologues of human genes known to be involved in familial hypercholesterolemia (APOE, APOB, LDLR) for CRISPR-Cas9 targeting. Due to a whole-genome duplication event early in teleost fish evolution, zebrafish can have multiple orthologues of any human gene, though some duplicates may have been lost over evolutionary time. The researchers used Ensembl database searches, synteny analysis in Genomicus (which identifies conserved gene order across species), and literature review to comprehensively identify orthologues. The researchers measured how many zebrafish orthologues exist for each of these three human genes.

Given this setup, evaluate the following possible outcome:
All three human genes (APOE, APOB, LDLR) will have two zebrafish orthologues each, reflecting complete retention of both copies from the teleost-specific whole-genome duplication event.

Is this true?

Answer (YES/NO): NO